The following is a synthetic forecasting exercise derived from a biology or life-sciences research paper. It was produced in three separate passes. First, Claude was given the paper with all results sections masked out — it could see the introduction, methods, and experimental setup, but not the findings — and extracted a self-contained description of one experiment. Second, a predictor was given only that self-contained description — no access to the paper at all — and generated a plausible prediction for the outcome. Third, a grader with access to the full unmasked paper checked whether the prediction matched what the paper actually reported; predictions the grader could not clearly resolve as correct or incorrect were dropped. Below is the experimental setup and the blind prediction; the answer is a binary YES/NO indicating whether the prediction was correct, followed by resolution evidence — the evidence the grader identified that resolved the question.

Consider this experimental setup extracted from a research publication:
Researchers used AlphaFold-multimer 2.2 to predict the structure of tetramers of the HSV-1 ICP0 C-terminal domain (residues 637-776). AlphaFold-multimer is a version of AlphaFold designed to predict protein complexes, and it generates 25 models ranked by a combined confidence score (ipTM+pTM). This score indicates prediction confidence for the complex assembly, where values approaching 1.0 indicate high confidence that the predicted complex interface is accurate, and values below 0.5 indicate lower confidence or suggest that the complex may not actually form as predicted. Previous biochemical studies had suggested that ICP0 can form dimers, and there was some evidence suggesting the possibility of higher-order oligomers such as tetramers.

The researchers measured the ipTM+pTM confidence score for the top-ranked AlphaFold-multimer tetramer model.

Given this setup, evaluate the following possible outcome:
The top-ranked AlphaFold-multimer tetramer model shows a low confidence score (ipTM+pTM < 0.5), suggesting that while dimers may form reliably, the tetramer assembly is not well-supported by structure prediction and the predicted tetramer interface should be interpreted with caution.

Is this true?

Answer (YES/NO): YES